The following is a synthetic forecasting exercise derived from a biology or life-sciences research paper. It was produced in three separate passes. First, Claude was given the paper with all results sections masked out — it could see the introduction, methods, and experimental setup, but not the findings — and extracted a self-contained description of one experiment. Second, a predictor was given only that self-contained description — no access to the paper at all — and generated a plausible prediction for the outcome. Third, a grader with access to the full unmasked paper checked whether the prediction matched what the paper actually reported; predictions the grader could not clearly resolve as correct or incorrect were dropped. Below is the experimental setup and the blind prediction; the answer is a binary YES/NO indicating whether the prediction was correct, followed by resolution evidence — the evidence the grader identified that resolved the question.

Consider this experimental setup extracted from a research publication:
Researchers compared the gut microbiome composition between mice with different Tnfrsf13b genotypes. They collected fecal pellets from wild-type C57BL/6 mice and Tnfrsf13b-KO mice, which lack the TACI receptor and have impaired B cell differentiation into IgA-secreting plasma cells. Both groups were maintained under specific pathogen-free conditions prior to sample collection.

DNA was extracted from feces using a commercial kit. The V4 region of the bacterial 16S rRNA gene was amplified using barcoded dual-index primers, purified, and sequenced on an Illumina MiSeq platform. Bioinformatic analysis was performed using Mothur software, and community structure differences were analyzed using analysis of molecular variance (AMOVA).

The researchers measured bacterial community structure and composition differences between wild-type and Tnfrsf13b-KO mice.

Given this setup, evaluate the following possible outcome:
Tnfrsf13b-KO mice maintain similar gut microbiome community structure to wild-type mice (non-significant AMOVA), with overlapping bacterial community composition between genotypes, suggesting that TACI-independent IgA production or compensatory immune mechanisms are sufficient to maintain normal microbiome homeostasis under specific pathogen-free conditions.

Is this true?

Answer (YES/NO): NO